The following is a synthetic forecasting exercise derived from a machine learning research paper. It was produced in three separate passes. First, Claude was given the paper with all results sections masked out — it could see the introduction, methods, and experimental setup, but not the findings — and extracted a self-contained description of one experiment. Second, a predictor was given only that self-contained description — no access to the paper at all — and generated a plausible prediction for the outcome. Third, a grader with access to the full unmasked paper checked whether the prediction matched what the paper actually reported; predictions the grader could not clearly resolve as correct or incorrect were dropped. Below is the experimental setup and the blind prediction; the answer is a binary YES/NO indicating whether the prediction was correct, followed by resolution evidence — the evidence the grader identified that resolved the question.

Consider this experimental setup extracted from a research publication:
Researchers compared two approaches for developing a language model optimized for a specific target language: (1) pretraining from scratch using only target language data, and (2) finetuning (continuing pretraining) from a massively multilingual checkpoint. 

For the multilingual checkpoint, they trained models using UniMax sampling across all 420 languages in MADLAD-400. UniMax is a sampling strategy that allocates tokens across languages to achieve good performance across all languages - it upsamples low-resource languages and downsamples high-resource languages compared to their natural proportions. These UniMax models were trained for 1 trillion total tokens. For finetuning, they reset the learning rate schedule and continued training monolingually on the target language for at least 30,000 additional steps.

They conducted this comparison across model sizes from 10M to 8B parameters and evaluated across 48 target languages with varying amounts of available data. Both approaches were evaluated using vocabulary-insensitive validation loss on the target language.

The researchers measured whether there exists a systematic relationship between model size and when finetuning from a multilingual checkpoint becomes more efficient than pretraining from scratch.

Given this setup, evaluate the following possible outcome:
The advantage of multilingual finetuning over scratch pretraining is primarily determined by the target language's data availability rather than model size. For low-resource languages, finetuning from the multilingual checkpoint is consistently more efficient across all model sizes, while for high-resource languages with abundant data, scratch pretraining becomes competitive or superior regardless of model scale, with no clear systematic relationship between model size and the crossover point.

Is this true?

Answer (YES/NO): NO